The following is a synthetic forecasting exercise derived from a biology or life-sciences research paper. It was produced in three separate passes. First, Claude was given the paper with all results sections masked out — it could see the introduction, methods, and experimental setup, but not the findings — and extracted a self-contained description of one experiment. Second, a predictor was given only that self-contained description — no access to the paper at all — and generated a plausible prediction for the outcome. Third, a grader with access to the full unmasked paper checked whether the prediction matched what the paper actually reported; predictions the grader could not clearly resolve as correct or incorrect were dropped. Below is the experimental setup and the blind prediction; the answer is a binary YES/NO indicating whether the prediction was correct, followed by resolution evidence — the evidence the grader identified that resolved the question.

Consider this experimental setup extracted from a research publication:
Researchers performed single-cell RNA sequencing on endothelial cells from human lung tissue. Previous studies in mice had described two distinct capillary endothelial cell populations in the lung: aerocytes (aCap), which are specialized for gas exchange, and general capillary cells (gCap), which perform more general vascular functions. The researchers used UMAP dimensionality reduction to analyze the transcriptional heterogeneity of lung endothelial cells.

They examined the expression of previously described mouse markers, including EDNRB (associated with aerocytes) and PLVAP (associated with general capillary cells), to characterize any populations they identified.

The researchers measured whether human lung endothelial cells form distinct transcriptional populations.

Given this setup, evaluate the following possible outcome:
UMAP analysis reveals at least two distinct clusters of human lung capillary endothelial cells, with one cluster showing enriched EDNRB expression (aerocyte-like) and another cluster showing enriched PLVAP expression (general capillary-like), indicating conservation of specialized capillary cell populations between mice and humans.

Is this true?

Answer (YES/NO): YES